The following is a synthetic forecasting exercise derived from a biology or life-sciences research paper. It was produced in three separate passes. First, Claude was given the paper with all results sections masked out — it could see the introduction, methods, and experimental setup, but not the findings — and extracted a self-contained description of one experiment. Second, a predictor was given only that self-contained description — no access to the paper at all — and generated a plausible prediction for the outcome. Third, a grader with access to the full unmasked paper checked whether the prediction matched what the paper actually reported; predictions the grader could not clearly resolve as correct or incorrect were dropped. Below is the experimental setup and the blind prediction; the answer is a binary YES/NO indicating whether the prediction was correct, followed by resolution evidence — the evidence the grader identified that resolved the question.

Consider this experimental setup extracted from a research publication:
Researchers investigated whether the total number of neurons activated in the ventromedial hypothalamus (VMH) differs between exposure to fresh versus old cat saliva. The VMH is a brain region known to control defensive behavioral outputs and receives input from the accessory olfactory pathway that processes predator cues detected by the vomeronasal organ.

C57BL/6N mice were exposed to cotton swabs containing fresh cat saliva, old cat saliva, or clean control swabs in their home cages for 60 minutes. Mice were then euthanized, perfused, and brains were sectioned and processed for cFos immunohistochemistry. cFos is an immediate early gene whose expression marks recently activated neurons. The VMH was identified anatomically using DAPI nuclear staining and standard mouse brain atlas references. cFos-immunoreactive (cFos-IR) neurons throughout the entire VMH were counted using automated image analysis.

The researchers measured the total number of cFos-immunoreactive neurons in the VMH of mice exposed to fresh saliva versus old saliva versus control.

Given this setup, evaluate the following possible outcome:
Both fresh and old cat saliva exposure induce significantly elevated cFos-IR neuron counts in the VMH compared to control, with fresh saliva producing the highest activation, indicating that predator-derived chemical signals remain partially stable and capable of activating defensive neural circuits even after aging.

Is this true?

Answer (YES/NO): NO